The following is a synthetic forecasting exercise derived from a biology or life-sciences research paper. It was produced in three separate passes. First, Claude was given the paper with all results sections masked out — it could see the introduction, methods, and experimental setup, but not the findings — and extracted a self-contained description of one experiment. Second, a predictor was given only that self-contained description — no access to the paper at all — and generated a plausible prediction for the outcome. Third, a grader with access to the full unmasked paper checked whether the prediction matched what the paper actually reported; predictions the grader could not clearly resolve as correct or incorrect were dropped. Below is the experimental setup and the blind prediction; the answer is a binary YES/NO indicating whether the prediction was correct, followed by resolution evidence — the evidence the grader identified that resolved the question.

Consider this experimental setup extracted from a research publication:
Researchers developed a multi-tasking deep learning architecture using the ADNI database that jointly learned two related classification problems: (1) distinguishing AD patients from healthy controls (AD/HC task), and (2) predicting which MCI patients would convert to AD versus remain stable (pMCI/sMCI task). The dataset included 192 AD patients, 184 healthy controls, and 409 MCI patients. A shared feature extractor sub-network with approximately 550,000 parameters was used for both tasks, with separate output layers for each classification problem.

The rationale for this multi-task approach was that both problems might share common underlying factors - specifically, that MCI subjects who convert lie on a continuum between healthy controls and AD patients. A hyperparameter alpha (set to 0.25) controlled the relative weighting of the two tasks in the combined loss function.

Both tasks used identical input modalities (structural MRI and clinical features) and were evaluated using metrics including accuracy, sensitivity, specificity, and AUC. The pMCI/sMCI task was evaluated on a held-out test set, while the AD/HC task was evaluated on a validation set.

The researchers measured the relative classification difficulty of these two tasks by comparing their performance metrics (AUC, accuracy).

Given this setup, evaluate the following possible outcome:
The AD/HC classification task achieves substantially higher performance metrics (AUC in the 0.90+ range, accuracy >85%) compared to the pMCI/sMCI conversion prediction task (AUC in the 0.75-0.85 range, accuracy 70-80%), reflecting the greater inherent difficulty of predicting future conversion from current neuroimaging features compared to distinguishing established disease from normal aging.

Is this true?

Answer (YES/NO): NO